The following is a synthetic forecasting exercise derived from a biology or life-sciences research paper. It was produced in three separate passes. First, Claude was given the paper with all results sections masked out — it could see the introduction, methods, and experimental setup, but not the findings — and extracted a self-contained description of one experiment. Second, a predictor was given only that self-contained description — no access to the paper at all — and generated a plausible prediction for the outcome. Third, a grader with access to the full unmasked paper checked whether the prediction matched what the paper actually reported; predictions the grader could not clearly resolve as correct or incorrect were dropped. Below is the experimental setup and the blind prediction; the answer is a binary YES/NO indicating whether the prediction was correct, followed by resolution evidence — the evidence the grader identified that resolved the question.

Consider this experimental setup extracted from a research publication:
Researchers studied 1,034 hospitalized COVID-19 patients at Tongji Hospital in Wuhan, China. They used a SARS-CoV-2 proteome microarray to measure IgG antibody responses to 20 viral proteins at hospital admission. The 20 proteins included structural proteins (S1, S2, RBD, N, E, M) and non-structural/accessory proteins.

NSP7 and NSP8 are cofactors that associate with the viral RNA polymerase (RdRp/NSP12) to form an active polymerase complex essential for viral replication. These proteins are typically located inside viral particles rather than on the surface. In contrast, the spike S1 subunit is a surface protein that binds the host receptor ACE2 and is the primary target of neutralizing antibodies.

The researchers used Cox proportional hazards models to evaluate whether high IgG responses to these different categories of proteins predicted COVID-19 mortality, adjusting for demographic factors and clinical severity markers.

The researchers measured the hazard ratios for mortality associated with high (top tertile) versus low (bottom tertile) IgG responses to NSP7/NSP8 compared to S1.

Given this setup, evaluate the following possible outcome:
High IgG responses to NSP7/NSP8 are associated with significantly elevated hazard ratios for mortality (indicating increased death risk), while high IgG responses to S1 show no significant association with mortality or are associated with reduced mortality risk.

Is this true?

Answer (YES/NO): YES